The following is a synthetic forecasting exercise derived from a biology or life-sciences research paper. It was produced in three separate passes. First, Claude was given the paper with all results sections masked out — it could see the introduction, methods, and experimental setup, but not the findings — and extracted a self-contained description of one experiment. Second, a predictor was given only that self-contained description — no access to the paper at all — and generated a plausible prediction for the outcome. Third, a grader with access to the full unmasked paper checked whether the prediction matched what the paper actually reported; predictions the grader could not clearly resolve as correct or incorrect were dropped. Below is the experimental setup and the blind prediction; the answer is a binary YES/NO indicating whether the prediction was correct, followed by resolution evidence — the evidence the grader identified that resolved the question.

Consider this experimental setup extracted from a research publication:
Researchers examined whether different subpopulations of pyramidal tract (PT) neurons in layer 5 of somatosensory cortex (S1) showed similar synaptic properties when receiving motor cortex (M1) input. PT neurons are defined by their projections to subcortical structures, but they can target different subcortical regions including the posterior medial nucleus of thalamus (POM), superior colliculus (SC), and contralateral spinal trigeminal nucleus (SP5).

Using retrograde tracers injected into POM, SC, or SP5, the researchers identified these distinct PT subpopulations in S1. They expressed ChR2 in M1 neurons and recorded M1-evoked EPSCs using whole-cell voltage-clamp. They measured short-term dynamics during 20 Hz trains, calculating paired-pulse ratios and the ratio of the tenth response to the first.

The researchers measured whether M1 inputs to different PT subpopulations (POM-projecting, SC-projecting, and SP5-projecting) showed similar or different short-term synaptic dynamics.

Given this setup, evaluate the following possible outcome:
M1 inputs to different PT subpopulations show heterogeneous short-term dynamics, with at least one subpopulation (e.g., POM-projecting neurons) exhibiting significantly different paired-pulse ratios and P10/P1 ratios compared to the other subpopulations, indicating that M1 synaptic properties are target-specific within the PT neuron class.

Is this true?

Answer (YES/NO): NO